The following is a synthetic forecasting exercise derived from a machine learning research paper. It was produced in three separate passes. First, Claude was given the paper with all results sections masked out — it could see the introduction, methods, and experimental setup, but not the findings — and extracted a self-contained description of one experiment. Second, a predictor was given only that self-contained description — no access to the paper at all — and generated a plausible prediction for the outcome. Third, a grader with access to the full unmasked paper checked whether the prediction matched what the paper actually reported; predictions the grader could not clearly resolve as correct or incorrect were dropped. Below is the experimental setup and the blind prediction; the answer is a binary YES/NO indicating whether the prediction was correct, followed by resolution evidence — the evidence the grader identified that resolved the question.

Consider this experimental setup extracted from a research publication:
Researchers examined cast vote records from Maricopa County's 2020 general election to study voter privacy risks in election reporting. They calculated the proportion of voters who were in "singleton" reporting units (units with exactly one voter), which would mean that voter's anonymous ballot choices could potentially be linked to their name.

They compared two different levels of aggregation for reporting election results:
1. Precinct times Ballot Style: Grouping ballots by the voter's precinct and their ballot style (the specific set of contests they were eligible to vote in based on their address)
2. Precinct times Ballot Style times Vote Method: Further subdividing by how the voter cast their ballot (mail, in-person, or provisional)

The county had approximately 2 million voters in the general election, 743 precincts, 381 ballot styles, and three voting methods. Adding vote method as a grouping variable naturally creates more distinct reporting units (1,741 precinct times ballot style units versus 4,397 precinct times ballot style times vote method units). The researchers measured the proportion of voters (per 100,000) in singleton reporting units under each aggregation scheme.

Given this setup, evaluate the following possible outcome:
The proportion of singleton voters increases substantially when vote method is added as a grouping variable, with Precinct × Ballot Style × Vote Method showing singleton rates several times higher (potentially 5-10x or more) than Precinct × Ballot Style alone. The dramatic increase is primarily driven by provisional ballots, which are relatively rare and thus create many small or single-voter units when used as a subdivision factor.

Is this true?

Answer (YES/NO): YES